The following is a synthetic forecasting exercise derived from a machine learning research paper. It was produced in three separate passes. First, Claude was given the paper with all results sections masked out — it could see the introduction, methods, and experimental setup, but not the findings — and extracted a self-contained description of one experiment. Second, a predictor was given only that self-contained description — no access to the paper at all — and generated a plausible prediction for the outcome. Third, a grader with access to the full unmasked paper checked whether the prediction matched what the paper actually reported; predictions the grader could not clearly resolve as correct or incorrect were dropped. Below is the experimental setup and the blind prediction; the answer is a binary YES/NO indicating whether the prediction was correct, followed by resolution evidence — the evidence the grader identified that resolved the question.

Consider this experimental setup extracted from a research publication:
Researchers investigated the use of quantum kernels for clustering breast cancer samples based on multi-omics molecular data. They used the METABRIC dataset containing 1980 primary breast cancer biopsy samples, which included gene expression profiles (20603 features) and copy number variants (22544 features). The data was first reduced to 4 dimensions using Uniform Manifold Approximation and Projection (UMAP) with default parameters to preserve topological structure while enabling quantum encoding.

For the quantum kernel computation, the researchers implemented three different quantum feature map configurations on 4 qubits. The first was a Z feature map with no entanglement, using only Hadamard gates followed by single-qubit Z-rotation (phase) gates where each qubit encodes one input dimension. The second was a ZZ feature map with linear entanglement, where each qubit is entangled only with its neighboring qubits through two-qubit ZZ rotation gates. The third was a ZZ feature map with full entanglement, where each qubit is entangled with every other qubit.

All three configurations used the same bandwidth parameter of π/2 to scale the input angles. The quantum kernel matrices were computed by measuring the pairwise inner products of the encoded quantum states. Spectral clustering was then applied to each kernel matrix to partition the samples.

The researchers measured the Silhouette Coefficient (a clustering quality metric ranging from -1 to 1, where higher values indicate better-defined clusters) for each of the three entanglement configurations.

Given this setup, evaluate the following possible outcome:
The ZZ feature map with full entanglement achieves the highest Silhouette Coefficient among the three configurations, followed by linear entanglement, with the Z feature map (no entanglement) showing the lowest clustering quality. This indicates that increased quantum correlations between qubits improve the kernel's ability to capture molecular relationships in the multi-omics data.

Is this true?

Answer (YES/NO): NO